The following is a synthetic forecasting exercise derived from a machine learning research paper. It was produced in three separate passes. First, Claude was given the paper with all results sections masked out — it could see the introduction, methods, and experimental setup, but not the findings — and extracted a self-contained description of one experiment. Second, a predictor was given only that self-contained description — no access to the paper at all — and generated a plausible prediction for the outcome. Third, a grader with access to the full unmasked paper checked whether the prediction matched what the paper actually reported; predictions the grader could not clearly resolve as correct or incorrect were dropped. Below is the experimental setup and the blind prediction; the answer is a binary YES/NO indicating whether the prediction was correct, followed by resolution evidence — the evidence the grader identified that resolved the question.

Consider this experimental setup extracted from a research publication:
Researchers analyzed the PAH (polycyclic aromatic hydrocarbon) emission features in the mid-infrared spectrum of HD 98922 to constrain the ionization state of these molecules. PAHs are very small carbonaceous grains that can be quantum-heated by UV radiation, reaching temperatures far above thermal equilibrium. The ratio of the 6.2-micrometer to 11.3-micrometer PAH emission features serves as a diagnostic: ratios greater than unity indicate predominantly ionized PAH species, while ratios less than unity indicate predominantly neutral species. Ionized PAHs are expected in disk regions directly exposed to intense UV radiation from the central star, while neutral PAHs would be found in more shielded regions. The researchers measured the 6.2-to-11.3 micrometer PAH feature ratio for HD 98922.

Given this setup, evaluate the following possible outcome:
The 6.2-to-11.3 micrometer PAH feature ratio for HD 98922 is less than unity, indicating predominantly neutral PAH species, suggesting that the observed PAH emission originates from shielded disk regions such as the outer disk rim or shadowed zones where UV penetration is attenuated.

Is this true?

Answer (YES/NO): NO